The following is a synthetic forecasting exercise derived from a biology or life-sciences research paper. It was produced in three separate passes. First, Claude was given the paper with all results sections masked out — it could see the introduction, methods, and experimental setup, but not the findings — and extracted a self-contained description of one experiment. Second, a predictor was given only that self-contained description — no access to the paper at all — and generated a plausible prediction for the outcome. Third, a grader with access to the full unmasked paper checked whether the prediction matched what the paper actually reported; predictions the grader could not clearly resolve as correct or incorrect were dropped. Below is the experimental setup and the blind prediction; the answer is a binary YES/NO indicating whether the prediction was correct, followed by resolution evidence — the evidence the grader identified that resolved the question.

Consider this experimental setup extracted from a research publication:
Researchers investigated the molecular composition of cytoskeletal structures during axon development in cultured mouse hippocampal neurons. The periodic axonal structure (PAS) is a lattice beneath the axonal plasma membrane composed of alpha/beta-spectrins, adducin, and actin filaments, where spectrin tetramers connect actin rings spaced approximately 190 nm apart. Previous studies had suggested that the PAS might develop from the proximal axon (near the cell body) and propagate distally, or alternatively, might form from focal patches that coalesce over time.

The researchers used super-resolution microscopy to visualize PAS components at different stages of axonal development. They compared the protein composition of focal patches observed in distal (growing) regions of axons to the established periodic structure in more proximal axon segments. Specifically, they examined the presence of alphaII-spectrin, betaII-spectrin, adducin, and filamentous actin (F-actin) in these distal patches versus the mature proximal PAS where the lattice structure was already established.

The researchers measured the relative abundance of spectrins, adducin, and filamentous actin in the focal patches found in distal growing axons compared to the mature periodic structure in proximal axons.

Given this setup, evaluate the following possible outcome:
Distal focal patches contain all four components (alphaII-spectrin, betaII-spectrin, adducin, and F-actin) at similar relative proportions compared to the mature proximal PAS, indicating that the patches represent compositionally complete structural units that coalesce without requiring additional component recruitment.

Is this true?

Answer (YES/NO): NO